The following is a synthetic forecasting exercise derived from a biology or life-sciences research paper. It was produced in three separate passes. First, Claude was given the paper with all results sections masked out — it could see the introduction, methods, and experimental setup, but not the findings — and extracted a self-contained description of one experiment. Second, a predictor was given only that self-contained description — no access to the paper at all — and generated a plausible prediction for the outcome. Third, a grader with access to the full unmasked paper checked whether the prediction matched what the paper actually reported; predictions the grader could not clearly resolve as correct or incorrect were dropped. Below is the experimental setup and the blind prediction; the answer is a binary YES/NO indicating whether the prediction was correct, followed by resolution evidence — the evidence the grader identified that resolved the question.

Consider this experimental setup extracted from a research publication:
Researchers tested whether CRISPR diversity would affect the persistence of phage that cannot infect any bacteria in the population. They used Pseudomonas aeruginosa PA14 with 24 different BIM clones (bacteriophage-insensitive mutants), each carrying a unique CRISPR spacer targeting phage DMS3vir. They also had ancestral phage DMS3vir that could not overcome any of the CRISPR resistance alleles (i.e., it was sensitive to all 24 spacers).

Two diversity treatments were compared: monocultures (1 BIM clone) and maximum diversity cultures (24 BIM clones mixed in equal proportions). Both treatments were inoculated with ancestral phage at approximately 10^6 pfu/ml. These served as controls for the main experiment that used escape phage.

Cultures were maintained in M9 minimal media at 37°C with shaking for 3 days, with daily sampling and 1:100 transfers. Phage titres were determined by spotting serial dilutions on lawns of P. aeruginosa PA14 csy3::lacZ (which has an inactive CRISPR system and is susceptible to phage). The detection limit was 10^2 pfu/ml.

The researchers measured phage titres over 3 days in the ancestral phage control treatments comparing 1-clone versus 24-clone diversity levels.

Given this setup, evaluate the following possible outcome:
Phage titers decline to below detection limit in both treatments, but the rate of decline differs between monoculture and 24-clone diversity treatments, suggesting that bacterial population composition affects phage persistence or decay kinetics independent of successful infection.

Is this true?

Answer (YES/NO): NO